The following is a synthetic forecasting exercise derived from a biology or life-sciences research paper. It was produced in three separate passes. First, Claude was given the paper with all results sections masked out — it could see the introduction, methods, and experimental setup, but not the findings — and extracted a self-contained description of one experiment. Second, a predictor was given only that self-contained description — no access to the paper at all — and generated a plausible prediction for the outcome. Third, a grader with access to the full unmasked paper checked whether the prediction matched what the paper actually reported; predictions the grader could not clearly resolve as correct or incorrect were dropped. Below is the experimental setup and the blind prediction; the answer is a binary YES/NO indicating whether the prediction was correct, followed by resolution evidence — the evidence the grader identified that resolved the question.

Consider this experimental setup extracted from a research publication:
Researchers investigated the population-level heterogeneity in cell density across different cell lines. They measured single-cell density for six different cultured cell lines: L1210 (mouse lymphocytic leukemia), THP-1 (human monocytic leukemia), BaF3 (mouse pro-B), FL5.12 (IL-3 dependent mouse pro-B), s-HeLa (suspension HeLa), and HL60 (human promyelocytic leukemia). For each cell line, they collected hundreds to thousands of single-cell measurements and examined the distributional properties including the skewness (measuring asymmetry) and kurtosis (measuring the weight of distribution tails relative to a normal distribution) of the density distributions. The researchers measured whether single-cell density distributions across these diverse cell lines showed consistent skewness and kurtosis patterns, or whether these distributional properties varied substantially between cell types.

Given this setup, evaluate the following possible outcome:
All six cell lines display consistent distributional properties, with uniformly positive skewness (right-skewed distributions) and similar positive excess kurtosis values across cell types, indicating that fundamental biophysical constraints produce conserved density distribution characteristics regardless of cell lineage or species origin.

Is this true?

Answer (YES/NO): NO